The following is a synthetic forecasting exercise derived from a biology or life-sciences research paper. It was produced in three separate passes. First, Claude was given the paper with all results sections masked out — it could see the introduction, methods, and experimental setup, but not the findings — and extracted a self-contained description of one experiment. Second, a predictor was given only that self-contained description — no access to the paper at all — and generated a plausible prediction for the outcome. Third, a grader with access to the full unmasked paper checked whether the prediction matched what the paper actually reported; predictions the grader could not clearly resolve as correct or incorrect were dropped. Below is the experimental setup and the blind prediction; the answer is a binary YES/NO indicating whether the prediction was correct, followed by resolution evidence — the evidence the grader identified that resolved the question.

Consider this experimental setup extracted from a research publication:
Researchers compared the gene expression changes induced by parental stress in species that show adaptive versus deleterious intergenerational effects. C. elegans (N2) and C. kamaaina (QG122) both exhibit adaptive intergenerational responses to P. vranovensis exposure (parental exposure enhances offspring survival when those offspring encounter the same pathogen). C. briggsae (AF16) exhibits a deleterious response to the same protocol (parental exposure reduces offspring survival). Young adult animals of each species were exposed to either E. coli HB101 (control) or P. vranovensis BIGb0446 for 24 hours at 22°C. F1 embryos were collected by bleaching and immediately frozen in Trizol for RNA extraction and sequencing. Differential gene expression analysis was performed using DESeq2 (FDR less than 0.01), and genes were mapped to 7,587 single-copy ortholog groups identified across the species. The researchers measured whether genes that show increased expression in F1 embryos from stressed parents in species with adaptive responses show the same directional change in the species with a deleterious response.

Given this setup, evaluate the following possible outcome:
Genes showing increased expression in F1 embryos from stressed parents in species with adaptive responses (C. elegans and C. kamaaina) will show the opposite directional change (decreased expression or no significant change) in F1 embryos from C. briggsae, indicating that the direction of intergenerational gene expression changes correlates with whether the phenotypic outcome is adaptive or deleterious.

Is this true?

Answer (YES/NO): YES